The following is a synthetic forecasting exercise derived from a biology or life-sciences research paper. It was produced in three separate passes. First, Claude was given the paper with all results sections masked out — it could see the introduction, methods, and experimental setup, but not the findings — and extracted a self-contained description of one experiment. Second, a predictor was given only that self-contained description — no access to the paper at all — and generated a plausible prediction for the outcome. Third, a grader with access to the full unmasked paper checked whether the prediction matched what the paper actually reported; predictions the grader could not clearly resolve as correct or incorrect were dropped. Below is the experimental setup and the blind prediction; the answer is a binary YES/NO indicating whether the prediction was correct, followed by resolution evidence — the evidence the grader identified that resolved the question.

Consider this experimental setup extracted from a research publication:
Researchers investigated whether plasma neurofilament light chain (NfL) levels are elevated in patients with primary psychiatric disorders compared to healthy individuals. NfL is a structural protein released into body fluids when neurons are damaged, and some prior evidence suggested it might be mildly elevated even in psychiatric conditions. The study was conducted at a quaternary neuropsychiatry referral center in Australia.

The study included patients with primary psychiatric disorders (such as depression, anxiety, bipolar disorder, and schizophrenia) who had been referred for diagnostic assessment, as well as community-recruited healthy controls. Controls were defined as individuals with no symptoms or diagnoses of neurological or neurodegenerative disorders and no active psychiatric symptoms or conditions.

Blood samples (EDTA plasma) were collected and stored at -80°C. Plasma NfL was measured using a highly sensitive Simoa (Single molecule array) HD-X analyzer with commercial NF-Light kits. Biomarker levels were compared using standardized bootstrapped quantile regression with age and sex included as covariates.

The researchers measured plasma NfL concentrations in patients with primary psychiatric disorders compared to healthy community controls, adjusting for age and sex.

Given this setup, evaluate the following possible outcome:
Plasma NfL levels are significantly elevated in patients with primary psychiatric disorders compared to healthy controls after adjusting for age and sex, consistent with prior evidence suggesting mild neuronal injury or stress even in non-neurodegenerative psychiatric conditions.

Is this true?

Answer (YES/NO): NO